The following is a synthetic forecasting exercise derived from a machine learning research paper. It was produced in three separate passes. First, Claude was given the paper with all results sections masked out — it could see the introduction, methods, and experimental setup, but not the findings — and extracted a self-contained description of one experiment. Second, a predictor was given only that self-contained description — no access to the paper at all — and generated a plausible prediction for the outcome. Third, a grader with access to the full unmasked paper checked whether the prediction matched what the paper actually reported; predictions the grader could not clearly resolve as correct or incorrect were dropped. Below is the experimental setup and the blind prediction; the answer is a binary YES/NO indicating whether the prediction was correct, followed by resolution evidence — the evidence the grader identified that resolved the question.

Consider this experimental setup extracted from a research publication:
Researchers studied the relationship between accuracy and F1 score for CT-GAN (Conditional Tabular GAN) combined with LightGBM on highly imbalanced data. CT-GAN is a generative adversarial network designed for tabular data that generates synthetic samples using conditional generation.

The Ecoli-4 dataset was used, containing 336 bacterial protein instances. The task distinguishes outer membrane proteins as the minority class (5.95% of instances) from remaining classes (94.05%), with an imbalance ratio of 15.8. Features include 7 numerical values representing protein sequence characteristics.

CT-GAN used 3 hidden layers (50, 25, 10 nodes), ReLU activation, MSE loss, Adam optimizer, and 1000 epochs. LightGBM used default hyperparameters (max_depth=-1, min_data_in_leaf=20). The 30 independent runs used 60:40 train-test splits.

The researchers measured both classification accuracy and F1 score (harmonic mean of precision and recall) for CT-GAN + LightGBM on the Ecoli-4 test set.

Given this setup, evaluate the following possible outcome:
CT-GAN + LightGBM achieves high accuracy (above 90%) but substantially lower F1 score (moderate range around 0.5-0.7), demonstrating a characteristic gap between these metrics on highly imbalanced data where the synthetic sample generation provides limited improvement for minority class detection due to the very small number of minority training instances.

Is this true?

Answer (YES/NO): NO